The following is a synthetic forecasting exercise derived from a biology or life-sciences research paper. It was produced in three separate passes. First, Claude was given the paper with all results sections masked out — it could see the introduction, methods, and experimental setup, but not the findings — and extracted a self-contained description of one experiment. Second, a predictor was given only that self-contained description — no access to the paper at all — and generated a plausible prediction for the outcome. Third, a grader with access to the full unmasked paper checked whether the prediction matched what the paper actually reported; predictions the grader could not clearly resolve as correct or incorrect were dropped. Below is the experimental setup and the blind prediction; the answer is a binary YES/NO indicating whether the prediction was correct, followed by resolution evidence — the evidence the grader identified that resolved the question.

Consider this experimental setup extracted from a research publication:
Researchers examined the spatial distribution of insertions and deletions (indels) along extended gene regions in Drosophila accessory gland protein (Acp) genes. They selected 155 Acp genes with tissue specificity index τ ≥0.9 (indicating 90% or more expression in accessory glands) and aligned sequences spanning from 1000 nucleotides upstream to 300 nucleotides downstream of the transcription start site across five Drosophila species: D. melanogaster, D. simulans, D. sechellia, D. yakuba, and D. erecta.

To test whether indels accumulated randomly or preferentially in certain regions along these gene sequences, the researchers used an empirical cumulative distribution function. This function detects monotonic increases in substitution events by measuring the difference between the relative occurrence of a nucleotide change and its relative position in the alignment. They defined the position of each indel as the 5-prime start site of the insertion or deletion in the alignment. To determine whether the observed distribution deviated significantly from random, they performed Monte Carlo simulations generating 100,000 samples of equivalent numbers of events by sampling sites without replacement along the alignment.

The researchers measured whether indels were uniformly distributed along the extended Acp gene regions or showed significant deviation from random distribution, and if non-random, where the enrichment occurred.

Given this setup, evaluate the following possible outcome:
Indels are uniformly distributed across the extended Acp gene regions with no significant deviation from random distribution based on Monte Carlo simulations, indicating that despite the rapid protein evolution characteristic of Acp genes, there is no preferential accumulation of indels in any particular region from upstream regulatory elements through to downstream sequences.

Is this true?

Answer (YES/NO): NO